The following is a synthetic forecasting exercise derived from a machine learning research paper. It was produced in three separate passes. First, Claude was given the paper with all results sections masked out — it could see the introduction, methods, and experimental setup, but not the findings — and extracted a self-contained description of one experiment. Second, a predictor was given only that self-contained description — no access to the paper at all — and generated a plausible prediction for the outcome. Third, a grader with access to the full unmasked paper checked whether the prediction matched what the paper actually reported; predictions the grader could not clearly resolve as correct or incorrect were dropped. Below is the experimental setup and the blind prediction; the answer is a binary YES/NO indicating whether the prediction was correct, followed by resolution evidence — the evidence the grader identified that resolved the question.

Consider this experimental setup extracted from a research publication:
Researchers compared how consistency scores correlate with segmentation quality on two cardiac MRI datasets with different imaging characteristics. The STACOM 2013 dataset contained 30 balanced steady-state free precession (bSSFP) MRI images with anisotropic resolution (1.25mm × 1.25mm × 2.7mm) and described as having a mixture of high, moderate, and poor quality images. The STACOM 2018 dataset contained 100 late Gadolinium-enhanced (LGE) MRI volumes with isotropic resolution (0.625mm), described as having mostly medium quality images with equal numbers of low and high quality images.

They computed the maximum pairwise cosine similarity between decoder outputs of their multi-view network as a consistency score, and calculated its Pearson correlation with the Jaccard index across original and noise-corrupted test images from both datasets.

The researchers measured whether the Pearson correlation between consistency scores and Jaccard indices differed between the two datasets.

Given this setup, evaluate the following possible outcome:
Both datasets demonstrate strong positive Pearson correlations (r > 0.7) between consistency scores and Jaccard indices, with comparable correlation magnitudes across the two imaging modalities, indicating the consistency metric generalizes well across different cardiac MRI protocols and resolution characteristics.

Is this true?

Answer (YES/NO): YES